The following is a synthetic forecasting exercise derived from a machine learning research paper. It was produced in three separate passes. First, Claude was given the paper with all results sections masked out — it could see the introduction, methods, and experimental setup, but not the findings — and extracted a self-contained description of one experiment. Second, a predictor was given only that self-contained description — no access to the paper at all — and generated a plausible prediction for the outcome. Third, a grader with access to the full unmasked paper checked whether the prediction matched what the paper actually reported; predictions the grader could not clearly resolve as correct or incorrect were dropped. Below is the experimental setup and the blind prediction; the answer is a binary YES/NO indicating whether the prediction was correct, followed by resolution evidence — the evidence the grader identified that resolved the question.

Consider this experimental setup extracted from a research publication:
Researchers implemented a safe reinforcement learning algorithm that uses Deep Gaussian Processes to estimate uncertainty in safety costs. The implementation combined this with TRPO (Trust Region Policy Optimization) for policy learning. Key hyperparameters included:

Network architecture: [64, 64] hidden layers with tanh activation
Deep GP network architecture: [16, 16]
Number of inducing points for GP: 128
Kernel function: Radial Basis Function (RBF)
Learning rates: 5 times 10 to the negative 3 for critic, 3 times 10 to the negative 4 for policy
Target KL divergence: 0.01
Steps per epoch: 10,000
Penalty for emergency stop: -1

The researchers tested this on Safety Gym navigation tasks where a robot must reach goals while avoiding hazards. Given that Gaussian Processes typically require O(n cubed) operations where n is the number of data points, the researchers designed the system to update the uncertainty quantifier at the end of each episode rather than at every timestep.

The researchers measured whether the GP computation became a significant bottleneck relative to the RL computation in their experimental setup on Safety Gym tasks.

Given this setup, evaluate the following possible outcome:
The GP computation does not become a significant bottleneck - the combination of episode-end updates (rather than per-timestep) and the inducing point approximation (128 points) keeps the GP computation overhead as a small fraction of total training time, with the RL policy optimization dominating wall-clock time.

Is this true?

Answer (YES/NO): YES